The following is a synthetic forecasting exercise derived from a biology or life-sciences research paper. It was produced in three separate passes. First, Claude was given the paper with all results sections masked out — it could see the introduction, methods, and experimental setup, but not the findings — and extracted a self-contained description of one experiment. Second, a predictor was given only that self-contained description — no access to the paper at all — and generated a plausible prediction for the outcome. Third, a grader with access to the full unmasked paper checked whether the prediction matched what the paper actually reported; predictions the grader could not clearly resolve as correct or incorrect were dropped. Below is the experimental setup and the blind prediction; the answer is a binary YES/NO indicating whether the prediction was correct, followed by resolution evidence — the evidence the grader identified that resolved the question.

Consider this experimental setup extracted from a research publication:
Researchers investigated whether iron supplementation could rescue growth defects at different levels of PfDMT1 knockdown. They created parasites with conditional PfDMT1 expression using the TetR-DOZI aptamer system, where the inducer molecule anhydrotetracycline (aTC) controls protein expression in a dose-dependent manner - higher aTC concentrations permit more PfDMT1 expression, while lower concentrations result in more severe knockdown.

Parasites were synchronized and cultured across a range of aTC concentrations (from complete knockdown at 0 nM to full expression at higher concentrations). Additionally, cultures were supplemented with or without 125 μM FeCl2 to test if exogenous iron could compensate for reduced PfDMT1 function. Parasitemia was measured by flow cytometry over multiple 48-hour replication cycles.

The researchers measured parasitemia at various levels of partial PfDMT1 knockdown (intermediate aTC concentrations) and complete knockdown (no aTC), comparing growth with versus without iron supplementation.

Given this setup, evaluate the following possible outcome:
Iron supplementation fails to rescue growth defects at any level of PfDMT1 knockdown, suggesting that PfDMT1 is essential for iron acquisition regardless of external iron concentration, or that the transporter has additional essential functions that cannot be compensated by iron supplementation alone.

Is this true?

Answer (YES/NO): NO